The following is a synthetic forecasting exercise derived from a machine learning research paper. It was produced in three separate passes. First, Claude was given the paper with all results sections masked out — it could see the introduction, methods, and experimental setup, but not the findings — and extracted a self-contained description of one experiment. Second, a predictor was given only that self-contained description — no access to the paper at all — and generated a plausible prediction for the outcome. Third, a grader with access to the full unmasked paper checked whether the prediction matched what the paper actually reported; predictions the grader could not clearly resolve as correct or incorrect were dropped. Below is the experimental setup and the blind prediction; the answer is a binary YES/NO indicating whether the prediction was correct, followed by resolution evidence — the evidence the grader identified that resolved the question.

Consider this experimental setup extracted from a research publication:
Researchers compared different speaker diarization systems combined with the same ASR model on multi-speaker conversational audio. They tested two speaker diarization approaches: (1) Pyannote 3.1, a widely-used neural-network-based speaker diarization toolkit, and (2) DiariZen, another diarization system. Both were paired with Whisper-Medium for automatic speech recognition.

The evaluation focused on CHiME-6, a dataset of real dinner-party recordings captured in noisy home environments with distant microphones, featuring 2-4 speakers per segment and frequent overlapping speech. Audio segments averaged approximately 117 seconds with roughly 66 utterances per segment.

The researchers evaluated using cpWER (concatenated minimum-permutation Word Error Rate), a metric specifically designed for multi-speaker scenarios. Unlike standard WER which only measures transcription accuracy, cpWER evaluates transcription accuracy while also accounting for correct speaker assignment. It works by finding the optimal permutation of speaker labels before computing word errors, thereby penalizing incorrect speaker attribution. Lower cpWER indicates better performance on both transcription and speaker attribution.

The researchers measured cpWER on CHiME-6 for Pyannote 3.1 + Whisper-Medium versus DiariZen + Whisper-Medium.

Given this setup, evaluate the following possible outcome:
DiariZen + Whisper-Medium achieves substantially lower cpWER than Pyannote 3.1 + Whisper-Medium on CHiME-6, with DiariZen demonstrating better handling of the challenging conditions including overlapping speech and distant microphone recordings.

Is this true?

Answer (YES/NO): YES